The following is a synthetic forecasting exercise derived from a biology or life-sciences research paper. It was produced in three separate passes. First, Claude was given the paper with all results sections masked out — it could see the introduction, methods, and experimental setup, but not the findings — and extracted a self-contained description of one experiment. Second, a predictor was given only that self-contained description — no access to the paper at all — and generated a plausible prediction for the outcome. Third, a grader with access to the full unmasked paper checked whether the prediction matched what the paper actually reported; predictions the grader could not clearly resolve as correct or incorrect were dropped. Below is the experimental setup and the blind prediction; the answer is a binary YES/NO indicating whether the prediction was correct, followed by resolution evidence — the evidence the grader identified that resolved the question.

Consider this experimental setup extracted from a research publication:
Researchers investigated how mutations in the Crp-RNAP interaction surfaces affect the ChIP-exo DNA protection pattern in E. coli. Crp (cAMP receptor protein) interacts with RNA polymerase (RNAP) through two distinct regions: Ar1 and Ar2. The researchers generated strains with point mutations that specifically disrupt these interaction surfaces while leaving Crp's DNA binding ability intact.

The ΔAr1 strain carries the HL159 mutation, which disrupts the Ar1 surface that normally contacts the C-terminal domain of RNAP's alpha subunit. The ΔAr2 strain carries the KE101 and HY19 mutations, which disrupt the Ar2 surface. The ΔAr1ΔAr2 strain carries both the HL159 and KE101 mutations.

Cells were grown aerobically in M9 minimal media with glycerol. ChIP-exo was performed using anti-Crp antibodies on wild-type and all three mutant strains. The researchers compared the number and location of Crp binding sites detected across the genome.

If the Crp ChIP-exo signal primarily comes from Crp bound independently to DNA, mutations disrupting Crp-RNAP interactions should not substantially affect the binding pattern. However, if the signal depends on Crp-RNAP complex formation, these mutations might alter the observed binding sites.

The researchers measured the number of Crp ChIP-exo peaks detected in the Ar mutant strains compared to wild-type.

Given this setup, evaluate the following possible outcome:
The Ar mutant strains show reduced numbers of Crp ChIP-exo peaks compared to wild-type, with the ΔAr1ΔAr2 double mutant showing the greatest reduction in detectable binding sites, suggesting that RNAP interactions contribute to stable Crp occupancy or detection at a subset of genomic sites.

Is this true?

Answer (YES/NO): YES